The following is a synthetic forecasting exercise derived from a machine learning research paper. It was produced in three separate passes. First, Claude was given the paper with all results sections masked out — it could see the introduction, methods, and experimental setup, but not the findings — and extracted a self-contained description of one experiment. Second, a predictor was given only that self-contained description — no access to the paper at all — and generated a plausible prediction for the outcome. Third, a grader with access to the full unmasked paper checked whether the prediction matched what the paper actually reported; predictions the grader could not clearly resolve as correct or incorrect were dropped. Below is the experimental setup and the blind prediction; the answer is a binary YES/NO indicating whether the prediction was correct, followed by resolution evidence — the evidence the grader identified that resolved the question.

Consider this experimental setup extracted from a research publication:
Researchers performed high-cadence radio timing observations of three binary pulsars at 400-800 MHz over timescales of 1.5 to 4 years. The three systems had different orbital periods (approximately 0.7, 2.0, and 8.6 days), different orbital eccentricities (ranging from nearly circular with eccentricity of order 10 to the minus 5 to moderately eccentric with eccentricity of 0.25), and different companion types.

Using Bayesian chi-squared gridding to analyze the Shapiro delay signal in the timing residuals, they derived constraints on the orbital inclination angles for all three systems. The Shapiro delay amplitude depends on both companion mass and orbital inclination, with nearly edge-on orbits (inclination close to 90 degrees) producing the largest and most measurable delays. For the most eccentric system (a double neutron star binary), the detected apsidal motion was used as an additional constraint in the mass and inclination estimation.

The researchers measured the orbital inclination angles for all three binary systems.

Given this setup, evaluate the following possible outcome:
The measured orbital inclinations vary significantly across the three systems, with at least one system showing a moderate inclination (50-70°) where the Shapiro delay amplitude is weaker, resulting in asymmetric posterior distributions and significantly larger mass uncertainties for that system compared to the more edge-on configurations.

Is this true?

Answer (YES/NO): NO